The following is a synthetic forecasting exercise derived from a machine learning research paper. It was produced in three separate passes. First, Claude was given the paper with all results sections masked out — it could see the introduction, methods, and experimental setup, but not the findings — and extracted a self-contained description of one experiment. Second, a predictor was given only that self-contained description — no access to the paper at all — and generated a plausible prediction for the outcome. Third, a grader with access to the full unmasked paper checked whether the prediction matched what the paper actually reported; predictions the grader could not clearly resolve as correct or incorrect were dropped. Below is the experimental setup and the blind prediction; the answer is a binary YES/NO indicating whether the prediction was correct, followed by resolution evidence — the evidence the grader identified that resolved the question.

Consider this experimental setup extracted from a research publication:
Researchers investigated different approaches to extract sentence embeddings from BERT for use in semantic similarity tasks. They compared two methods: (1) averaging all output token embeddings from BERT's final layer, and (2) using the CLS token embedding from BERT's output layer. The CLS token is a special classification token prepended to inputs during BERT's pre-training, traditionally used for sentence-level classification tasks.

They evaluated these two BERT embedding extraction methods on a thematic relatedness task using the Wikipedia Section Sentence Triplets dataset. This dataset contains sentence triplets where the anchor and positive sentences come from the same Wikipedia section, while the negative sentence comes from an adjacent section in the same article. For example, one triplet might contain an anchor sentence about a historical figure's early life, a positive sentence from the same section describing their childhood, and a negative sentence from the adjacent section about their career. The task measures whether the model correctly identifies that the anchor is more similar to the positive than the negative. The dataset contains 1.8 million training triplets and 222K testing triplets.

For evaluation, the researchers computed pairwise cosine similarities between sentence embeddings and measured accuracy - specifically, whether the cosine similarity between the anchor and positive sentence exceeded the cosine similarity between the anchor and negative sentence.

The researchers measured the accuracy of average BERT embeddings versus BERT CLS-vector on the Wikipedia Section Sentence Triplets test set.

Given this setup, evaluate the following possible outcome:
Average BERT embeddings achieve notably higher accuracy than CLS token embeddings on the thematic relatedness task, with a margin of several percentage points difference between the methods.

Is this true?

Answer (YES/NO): NO